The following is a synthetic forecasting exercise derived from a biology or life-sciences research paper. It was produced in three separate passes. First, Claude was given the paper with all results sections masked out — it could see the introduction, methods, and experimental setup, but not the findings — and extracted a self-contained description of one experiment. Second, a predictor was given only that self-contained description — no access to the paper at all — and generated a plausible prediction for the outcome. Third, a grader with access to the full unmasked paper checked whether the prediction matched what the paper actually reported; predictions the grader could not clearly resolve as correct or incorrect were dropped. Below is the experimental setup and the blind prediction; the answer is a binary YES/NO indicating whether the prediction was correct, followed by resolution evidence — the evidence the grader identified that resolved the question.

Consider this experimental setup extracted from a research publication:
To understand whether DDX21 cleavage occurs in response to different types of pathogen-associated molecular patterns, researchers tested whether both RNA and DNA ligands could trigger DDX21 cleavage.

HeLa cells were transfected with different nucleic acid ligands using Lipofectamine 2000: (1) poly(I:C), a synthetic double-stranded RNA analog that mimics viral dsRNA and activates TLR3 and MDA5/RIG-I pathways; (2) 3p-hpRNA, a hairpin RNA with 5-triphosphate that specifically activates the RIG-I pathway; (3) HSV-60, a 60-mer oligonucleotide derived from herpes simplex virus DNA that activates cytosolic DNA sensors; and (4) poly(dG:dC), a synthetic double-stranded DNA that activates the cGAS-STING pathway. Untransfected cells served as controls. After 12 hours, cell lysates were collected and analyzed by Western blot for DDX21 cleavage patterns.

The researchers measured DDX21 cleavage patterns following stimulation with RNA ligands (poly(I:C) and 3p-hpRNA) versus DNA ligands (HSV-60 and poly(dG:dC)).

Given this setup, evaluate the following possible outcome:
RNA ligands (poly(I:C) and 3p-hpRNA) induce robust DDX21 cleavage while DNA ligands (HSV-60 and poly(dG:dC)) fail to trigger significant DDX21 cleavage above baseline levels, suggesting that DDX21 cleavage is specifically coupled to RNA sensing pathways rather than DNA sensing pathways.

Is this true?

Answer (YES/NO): NO